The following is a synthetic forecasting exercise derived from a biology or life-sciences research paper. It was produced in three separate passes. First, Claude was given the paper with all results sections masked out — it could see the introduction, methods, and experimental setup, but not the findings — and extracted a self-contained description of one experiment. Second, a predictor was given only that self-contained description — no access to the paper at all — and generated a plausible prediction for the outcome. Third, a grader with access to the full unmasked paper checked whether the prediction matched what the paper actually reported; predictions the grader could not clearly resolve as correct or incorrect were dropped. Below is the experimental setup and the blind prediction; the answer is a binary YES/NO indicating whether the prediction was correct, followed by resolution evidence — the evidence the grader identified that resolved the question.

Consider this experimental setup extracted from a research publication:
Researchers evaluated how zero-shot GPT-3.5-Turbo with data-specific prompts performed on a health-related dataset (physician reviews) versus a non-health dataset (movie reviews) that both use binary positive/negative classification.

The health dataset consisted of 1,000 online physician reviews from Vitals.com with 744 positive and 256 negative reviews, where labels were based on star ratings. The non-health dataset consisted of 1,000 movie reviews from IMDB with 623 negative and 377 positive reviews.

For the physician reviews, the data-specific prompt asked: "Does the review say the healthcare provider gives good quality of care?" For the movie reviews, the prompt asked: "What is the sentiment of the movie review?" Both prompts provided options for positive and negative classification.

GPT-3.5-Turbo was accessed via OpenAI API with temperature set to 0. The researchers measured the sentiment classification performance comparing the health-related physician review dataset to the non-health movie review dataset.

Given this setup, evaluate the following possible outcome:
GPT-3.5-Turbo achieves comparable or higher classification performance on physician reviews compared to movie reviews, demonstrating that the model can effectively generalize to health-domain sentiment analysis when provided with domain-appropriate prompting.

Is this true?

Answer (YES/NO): YES